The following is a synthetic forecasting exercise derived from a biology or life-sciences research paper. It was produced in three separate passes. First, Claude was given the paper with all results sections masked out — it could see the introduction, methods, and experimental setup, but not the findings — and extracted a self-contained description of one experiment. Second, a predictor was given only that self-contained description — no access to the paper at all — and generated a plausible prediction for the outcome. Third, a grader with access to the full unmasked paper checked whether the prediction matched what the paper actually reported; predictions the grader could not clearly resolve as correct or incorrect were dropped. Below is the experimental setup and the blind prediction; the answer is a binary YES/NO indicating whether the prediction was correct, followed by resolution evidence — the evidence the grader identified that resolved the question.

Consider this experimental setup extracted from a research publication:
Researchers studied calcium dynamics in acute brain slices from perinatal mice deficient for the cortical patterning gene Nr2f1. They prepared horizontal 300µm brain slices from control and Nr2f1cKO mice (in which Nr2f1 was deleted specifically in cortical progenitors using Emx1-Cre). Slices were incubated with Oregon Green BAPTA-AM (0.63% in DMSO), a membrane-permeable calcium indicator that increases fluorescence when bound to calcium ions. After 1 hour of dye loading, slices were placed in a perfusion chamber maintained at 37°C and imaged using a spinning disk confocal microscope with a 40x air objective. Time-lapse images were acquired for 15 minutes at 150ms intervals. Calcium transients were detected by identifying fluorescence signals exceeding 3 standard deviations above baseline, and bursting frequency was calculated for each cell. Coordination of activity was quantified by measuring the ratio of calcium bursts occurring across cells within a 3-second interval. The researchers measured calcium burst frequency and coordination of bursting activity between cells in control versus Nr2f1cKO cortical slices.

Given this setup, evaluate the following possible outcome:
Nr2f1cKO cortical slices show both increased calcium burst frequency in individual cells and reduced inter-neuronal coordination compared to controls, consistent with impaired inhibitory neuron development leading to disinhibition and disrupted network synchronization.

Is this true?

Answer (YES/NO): NO